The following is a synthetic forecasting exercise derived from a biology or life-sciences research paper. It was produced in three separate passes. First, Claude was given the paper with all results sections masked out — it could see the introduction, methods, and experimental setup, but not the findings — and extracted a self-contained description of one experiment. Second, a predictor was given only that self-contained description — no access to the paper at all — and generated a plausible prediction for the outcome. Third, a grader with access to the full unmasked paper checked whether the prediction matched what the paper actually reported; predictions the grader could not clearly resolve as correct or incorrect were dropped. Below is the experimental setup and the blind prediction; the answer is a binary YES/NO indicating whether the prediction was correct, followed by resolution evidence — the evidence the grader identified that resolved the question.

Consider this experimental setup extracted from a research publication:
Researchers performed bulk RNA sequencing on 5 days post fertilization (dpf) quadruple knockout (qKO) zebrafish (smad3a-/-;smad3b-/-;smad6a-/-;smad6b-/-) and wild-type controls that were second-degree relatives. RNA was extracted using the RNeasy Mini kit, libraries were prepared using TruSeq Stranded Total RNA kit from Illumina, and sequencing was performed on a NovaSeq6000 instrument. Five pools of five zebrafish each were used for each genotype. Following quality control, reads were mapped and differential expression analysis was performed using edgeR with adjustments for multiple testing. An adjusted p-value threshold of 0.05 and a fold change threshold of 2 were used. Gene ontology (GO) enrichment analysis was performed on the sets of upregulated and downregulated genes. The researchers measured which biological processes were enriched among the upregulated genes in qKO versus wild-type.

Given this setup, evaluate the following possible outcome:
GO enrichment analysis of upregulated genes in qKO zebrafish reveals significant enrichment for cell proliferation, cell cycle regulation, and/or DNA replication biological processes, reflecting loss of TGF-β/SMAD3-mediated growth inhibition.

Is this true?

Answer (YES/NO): NO